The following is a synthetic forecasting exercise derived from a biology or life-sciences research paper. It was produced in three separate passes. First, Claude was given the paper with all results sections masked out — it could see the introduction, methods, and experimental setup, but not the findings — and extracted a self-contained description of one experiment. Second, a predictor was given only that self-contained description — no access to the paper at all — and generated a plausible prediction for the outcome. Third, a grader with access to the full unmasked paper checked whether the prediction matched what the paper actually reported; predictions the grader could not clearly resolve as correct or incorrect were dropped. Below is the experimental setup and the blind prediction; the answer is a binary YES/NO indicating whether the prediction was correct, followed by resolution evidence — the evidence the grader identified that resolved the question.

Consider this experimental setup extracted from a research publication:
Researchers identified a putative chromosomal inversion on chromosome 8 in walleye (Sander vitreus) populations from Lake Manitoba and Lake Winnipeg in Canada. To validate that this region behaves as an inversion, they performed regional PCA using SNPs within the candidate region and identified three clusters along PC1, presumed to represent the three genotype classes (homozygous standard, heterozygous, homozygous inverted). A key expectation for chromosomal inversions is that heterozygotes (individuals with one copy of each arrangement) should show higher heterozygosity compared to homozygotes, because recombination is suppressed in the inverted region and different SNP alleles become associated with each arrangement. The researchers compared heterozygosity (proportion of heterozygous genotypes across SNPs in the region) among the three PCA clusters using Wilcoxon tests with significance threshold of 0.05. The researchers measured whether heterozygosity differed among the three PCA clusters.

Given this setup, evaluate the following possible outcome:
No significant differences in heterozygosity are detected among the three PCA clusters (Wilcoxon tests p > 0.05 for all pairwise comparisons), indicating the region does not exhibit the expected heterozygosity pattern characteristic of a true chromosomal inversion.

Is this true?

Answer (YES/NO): NO